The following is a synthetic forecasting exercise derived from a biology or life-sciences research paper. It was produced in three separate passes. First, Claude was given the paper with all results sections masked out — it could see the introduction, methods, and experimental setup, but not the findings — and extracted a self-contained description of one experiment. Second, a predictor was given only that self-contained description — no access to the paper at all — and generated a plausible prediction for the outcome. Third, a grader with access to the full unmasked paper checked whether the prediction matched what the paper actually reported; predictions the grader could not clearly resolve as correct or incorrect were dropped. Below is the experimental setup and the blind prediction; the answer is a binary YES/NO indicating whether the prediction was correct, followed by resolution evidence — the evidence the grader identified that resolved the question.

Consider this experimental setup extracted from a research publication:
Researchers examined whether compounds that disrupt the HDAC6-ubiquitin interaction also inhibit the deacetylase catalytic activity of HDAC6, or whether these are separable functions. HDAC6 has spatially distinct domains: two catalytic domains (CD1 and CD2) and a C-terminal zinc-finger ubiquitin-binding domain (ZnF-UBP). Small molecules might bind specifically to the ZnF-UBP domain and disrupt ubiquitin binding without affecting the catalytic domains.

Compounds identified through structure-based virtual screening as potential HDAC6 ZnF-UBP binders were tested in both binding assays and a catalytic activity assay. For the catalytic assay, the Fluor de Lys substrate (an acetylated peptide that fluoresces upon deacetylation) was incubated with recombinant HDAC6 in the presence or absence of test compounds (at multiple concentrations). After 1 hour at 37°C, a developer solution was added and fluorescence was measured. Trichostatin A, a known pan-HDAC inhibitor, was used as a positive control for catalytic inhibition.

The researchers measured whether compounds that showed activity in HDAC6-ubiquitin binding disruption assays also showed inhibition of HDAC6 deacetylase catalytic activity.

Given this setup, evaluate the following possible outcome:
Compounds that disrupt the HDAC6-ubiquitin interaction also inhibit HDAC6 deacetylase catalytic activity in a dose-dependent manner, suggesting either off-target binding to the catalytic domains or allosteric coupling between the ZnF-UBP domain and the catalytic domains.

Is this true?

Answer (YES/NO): NO